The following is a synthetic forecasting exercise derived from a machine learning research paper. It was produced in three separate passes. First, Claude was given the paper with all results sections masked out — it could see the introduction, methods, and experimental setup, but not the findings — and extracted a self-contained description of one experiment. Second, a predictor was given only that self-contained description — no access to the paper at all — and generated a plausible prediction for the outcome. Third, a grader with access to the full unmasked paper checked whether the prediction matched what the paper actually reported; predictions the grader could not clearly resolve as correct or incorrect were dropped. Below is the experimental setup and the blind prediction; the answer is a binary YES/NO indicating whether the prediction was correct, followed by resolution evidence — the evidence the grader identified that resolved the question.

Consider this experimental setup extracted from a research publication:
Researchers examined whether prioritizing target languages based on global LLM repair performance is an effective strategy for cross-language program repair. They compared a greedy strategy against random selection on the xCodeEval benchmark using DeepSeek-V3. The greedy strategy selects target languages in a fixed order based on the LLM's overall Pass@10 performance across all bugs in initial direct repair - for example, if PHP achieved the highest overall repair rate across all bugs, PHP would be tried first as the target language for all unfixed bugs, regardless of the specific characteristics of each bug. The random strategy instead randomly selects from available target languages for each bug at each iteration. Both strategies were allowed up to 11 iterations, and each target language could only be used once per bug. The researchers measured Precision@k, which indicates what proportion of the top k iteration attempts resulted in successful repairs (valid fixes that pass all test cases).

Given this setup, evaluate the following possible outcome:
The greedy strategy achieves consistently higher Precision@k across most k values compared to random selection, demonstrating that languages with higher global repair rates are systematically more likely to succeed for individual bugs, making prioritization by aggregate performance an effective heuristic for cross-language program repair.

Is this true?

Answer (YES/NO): NO